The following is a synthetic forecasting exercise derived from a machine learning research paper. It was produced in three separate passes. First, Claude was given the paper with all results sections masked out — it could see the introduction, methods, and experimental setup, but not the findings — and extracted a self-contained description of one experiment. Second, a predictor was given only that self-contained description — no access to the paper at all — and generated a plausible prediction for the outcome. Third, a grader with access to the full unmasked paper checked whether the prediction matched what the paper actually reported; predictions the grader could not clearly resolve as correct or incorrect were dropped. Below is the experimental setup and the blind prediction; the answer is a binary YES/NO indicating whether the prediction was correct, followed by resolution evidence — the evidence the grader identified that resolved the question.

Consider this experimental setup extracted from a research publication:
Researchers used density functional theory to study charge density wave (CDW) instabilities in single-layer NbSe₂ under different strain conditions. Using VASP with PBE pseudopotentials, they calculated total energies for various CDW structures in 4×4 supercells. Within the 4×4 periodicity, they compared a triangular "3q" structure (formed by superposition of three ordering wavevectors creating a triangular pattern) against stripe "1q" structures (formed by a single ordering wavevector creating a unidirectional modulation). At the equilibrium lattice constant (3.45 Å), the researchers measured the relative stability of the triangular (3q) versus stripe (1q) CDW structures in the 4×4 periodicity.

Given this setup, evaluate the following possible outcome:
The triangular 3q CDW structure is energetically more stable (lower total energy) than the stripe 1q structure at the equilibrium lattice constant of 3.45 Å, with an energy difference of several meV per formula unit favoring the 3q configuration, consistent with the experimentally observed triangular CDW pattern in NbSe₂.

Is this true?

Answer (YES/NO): NO